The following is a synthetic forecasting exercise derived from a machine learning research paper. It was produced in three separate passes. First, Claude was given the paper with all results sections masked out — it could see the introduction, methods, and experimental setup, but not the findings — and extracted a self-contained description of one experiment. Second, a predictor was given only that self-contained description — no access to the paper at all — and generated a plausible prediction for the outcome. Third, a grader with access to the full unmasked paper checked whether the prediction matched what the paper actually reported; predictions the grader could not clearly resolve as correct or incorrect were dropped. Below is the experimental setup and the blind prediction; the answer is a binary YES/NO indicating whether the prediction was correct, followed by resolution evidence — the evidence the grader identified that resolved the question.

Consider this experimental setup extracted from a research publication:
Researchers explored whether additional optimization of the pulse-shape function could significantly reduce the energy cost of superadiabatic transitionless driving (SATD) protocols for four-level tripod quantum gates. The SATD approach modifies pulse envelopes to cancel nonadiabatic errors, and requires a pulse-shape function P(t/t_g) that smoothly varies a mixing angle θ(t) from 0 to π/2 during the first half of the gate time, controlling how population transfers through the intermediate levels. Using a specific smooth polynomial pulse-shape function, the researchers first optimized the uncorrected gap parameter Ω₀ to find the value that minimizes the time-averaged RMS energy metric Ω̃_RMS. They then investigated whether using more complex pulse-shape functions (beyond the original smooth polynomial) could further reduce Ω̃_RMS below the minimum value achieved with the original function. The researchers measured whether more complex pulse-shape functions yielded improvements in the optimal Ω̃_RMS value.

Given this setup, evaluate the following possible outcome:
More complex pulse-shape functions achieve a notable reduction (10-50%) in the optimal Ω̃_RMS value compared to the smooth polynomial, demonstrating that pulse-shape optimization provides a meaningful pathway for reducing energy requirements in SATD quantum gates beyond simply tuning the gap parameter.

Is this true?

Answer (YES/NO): NO